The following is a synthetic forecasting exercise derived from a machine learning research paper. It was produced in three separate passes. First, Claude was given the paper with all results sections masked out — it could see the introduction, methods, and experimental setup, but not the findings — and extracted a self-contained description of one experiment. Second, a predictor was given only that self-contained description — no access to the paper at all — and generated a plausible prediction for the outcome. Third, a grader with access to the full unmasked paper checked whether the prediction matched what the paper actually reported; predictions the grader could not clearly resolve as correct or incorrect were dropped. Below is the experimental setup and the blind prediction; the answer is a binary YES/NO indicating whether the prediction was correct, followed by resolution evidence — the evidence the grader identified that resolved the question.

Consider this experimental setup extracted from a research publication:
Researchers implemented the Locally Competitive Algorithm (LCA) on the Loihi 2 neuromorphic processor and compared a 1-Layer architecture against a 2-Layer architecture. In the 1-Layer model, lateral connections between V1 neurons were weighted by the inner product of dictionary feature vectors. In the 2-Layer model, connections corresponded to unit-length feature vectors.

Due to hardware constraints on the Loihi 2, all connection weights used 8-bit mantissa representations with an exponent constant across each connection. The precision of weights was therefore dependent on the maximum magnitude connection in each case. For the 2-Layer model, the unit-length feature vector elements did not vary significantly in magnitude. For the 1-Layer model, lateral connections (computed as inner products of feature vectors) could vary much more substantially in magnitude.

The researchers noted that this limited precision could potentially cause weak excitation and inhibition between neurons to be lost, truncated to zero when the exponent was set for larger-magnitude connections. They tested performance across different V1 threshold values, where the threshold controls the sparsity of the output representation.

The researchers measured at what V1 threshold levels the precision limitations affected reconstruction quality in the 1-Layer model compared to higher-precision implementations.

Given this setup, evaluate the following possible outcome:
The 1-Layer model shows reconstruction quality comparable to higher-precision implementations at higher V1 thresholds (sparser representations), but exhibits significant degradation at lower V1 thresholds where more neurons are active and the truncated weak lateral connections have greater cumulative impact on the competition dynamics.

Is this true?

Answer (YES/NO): NO